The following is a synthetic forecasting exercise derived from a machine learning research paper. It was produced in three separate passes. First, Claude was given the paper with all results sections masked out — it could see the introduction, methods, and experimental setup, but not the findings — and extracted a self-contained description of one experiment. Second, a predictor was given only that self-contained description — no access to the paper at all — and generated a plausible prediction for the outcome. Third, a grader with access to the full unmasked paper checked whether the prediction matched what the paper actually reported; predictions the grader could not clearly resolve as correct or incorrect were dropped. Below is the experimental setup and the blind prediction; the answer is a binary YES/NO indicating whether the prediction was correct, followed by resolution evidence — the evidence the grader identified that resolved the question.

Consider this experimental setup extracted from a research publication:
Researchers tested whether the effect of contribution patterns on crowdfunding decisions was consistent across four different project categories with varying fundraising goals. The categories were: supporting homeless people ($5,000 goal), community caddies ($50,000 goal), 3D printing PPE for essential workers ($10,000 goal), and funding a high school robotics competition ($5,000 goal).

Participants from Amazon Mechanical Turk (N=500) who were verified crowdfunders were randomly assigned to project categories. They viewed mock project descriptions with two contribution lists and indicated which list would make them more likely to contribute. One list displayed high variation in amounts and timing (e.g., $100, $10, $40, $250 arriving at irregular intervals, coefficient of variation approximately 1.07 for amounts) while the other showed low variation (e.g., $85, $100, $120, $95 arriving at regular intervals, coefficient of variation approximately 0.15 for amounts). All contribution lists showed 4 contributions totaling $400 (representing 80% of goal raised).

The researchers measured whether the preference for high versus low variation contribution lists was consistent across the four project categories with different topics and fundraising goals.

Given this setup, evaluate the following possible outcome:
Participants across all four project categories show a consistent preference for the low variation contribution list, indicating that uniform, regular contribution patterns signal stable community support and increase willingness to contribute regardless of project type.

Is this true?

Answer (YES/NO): NO